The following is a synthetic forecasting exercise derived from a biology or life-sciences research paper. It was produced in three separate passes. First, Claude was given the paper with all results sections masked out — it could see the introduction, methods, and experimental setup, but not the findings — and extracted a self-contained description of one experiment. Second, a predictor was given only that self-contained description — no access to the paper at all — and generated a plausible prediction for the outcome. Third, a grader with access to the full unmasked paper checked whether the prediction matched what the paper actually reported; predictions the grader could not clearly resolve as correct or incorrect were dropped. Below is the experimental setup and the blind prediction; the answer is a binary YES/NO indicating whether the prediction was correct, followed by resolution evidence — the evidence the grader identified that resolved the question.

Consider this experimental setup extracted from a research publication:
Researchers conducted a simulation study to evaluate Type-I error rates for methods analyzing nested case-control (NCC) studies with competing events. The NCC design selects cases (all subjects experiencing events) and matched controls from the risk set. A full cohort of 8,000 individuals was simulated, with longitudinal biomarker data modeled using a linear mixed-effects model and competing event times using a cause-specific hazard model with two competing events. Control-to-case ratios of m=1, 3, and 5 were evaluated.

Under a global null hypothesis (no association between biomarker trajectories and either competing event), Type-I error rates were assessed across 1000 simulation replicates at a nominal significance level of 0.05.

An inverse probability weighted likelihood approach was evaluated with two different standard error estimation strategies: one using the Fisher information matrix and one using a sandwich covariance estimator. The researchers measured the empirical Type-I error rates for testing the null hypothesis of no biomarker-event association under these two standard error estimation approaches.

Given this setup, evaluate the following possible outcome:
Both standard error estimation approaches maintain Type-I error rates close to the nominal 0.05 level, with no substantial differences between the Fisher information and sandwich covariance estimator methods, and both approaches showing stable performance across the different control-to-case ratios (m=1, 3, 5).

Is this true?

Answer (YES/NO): NO